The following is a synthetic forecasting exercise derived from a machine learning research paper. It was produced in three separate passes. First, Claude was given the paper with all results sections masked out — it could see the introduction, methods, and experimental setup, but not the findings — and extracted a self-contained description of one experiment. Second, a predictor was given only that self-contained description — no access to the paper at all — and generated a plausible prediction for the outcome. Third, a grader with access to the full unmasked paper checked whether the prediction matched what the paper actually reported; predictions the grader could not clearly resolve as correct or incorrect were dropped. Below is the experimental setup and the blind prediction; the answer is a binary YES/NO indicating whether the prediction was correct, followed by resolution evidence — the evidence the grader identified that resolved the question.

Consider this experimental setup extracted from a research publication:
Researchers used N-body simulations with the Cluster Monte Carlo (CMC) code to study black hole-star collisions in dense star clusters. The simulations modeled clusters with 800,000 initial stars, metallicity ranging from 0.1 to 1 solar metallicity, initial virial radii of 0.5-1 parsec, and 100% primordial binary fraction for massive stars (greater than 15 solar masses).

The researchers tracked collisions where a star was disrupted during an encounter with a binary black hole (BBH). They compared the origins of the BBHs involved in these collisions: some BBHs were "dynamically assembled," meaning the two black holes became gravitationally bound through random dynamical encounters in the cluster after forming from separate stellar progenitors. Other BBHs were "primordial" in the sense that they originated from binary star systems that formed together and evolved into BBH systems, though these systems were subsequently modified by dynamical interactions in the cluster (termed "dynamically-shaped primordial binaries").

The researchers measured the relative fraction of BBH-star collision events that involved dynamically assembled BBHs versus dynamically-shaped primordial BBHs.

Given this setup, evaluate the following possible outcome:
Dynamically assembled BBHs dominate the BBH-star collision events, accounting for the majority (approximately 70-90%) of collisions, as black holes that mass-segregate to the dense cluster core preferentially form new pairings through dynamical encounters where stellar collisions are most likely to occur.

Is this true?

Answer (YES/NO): NO